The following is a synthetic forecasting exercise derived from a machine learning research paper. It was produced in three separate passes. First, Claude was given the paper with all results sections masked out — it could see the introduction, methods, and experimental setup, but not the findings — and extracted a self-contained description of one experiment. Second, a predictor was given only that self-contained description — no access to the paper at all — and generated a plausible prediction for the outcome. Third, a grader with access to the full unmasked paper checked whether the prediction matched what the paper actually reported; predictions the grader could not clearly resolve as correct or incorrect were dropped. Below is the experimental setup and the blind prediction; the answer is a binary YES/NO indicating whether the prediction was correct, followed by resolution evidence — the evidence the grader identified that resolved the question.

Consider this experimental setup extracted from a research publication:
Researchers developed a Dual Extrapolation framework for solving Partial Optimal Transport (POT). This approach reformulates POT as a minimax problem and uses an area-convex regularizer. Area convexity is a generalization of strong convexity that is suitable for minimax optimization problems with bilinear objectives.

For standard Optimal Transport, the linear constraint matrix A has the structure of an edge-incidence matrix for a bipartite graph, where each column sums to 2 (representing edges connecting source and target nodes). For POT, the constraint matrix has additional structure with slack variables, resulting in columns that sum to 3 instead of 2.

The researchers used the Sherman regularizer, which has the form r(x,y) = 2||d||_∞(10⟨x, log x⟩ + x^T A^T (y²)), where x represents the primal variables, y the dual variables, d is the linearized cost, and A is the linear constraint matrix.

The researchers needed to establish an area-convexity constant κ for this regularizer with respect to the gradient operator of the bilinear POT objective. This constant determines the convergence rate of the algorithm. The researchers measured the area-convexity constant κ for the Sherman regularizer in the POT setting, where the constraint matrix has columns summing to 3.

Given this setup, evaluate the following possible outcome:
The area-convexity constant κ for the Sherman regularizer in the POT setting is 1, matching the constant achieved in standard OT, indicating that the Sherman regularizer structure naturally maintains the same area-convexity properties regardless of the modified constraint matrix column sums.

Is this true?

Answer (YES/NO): NO